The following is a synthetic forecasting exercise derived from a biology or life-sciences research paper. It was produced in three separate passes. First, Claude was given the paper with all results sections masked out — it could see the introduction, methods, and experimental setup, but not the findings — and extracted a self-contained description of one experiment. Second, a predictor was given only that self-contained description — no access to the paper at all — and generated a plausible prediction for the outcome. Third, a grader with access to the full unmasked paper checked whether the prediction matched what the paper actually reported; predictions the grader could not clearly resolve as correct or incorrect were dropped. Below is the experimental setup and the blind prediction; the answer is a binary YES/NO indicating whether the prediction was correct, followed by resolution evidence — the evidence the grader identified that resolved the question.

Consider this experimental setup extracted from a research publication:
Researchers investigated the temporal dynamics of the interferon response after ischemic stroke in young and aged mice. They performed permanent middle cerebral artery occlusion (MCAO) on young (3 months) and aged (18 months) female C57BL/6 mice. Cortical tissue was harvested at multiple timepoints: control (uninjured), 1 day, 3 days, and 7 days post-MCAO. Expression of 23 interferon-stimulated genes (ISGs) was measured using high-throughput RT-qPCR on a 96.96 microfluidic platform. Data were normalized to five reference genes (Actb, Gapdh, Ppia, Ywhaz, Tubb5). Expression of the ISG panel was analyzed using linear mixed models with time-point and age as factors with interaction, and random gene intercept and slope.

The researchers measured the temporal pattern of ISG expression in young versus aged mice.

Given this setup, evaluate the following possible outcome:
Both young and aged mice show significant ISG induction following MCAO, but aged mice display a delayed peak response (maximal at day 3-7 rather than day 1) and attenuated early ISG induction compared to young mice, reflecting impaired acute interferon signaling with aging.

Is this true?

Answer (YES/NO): NO